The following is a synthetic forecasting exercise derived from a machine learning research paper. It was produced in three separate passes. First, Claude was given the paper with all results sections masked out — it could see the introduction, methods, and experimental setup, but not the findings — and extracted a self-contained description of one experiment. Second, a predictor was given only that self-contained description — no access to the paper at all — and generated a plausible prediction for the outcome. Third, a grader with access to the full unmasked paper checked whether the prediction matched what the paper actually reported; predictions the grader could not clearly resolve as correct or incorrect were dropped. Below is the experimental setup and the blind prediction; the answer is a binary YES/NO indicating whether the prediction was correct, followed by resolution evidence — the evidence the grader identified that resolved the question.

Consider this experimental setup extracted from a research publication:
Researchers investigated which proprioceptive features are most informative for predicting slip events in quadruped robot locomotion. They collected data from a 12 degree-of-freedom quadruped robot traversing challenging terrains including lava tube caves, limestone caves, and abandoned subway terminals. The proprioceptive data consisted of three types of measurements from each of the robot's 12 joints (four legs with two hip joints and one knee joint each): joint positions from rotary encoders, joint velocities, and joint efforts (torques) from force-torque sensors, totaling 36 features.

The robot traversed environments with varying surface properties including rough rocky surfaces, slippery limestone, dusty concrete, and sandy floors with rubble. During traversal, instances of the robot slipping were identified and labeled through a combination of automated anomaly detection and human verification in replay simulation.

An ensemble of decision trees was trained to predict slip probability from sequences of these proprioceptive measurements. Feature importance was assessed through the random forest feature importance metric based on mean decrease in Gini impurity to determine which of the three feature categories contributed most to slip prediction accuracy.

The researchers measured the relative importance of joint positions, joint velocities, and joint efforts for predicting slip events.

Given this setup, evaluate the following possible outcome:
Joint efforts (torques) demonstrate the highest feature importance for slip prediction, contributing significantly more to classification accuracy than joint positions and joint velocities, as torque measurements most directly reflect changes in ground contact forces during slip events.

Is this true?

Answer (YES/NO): NO